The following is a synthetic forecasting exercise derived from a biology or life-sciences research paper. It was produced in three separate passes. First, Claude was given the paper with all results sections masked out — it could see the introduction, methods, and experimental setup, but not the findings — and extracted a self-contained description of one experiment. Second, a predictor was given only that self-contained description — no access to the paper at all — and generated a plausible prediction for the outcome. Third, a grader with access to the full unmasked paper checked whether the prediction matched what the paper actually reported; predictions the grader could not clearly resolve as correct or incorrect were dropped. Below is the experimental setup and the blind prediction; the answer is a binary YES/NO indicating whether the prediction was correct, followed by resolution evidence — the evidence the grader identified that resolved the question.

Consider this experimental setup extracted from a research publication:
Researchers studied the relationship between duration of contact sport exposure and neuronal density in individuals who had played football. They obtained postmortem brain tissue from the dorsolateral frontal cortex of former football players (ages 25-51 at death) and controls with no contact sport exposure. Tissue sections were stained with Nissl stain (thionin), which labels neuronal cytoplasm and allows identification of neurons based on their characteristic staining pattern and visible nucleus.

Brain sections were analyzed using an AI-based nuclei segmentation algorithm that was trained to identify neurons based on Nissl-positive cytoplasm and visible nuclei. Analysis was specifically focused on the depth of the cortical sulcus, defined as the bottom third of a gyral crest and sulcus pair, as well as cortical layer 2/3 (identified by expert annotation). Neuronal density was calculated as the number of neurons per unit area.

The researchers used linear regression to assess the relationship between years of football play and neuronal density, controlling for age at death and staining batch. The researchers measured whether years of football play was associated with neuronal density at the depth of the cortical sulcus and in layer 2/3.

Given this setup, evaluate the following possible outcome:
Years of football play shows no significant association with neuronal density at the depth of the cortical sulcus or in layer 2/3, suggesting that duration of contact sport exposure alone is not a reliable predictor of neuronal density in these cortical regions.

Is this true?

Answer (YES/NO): NO